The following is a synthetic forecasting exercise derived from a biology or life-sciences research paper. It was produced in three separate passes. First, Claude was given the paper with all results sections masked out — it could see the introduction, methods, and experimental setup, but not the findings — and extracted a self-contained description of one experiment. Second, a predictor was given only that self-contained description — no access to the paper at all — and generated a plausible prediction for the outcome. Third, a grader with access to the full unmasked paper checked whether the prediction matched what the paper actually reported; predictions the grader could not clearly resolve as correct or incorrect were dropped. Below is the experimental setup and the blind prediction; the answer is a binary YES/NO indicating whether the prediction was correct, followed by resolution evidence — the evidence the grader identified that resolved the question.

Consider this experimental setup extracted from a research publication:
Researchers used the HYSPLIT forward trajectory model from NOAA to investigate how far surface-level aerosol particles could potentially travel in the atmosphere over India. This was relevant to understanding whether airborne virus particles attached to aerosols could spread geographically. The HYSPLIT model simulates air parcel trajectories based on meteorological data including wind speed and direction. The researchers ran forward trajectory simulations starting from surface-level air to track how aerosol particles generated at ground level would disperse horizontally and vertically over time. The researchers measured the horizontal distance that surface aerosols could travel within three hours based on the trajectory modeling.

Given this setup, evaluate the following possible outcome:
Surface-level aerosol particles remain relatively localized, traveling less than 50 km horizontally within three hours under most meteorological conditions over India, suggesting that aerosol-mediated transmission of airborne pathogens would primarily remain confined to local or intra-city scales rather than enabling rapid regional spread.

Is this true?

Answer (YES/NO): YES